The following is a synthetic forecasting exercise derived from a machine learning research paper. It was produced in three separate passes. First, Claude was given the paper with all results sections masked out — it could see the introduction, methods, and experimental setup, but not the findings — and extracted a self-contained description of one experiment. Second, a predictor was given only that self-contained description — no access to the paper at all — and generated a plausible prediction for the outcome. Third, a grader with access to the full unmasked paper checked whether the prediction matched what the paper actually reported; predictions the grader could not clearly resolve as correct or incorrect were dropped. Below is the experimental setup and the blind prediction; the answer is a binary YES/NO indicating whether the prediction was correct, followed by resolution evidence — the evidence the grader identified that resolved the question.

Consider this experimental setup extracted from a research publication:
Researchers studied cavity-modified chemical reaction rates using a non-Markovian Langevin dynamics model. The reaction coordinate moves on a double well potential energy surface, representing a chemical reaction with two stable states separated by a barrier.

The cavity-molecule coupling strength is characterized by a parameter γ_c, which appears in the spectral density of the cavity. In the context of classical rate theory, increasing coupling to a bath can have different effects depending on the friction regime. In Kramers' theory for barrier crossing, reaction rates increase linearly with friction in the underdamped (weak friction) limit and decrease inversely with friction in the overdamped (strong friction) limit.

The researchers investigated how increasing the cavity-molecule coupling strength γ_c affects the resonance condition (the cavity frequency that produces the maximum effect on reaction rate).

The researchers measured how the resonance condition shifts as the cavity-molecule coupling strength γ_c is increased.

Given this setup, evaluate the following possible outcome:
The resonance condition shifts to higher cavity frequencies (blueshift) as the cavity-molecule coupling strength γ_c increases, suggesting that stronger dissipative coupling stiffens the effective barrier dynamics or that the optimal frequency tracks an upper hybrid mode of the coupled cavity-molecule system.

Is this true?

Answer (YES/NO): NO